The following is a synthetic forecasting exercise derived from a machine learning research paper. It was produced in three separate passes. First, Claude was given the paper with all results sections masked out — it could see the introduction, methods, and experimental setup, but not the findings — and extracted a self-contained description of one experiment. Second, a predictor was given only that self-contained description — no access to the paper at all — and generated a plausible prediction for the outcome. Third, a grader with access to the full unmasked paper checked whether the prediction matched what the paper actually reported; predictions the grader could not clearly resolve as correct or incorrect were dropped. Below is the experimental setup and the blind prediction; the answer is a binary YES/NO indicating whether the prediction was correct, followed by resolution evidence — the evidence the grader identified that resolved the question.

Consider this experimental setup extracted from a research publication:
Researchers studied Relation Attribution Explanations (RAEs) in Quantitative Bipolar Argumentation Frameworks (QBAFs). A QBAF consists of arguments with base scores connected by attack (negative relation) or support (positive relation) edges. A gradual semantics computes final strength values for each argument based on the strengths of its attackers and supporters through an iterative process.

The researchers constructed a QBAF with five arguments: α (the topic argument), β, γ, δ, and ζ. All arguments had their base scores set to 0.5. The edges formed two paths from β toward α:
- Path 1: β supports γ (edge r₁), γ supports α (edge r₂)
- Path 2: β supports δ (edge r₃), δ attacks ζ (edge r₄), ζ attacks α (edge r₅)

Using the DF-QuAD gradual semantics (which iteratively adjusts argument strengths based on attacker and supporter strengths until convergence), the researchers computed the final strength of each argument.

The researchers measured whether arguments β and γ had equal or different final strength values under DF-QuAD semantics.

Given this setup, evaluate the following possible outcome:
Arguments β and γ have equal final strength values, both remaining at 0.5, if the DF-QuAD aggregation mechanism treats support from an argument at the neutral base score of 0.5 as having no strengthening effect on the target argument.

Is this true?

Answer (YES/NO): NO